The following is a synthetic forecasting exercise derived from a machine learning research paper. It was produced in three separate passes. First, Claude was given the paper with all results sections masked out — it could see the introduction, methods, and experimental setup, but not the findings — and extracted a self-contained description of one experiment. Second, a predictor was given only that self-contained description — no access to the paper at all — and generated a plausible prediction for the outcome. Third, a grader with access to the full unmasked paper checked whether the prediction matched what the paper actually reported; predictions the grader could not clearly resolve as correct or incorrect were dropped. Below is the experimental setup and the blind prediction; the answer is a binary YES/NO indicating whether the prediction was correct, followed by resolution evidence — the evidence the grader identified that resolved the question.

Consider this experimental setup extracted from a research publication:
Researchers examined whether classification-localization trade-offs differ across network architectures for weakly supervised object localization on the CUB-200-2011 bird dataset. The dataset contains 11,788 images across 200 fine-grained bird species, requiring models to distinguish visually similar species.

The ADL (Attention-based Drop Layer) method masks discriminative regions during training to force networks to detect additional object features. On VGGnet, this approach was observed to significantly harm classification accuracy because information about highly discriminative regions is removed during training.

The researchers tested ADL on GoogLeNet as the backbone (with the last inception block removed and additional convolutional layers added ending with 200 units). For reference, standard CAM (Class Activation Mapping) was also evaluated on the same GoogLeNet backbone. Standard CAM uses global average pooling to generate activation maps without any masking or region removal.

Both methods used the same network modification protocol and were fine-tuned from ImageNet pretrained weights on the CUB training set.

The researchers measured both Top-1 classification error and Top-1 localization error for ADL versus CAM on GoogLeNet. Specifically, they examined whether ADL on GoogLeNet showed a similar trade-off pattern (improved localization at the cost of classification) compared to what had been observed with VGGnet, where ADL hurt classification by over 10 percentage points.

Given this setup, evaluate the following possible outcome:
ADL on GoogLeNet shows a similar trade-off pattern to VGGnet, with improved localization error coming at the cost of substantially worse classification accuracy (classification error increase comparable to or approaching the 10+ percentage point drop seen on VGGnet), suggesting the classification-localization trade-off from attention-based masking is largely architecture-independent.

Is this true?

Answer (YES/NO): NO